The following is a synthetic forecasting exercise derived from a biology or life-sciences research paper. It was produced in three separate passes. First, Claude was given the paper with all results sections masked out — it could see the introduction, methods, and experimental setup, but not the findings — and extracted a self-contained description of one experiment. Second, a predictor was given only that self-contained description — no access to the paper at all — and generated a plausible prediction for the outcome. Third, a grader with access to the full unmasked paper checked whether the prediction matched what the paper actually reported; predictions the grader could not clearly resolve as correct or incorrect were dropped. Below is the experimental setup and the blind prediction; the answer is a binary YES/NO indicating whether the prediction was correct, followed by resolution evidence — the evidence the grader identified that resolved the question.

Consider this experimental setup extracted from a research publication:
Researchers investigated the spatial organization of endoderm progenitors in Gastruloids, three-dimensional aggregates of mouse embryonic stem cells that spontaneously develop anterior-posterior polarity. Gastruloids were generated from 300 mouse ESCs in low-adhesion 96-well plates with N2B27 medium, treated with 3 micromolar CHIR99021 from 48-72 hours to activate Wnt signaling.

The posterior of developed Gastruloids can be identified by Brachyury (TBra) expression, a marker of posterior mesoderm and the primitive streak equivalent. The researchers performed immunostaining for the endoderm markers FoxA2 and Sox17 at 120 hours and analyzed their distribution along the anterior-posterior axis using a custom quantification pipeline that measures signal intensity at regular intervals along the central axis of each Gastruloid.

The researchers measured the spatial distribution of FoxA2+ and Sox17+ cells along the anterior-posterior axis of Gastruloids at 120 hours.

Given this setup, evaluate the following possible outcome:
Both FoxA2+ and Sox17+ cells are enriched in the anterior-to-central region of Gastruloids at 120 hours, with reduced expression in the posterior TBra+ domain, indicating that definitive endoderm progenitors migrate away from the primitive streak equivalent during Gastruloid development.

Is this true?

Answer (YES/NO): YES